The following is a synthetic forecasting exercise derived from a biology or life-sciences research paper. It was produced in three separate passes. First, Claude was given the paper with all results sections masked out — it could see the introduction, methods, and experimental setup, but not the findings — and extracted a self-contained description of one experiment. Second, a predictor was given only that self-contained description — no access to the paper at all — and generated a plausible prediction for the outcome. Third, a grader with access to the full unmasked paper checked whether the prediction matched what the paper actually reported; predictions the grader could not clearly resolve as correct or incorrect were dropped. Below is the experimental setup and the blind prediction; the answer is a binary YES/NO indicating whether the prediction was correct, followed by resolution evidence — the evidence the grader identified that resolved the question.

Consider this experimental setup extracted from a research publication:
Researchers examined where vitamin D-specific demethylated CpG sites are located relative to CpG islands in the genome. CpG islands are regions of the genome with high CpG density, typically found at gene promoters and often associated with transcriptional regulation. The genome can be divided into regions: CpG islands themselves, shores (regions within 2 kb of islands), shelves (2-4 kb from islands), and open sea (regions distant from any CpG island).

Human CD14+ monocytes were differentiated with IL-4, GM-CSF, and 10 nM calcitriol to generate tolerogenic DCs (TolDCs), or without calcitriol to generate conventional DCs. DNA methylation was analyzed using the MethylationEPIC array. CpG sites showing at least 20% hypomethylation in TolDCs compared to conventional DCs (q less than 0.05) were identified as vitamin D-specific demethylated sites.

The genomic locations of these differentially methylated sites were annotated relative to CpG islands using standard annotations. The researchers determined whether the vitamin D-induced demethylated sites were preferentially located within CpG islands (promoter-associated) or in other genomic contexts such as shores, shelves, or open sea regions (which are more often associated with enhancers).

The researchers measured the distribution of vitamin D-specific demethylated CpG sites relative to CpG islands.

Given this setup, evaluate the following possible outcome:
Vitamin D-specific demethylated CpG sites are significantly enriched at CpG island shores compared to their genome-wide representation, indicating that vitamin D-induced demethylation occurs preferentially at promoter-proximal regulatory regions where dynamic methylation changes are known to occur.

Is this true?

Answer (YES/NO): NO